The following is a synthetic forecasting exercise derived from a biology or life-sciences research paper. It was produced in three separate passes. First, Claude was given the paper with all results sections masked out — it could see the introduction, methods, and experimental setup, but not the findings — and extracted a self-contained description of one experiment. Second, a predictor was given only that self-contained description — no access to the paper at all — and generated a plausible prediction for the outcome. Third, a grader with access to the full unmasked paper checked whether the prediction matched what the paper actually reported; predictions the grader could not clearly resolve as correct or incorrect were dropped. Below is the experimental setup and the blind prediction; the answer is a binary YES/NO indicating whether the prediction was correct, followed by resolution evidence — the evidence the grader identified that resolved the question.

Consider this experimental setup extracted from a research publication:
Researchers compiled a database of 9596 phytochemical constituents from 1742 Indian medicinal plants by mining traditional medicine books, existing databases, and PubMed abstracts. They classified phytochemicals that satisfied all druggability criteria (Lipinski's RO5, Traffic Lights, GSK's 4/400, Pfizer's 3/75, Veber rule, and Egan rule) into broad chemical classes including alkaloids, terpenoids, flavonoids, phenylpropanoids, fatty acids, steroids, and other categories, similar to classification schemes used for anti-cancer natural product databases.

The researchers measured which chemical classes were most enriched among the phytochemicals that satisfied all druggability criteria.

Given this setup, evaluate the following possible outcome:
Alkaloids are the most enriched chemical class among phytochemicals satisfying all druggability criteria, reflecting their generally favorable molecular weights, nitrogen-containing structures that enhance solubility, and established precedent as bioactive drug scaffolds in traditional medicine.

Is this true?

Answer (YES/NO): NO